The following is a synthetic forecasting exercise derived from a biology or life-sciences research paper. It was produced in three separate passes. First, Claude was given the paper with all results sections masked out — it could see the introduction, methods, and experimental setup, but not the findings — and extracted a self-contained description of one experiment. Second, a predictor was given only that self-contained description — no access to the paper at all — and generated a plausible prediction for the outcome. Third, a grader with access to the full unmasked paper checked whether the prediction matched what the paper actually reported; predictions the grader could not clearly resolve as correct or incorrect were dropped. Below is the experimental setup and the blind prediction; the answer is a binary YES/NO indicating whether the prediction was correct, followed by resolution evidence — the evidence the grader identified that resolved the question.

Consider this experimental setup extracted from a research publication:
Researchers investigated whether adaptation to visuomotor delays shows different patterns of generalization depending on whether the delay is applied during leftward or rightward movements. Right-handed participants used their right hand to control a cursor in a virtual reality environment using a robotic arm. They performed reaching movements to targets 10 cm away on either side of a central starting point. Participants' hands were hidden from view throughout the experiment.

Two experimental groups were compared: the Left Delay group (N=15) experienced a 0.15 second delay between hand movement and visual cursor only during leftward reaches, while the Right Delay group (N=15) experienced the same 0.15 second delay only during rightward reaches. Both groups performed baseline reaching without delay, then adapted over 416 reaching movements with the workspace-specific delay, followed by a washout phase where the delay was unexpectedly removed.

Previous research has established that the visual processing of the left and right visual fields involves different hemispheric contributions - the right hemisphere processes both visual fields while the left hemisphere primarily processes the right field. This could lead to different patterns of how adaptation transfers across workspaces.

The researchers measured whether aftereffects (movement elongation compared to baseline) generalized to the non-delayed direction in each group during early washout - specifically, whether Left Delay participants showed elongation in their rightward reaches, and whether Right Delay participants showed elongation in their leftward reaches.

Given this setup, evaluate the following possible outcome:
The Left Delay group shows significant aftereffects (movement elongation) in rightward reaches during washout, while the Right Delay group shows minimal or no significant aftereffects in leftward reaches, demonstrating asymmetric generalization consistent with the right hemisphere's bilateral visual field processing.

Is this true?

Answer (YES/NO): NO